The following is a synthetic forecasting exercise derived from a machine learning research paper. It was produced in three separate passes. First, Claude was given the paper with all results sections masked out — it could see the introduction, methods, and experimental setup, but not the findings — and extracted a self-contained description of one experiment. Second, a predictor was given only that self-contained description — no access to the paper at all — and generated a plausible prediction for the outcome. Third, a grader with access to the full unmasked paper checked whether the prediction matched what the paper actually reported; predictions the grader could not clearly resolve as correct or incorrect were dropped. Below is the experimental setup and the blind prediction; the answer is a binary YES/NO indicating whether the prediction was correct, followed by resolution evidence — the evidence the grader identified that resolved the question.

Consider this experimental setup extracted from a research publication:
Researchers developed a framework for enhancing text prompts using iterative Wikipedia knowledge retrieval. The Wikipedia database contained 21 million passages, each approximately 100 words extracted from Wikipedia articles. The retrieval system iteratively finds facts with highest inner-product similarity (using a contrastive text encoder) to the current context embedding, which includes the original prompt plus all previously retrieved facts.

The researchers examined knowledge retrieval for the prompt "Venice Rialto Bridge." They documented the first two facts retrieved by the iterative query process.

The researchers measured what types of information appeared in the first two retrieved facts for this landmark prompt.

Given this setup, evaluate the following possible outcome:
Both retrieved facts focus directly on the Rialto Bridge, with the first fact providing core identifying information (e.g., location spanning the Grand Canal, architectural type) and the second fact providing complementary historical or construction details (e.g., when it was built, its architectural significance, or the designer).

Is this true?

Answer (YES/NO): NO